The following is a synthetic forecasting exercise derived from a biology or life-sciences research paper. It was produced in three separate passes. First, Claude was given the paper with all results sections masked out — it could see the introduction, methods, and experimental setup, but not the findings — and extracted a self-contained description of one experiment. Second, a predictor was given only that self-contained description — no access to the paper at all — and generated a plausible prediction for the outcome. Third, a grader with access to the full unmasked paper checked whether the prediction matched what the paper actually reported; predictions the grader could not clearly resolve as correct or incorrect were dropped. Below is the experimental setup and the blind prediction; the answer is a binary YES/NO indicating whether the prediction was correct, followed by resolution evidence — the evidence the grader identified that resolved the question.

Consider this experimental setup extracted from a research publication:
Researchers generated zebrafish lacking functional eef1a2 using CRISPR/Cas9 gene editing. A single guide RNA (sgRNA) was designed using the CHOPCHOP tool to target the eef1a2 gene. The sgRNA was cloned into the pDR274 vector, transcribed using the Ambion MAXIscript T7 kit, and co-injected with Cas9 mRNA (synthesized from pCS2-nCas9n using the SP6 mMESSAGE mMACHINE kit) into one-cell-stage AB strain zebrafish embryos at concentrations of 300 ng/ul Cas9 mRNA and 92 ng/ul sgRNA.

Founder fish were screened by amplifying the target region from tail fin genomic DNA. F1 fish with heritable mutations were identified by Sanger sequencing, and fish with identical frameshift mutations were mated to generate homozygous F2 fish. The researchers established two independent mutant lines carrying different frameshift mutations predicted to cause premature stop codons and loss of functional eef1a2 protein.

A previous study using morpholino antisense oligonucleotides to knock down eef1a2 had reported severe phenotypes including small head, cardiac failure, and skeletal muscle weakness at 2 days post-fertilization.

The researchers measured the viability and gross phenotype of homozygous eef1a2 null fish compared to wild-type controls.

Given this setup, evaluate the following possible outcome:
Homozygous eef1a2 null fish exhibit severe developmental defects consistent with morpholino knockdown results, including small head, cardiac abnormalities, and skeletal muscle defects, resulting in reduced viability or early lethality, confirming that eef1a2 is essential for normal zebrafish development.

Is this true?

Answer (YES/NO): NO